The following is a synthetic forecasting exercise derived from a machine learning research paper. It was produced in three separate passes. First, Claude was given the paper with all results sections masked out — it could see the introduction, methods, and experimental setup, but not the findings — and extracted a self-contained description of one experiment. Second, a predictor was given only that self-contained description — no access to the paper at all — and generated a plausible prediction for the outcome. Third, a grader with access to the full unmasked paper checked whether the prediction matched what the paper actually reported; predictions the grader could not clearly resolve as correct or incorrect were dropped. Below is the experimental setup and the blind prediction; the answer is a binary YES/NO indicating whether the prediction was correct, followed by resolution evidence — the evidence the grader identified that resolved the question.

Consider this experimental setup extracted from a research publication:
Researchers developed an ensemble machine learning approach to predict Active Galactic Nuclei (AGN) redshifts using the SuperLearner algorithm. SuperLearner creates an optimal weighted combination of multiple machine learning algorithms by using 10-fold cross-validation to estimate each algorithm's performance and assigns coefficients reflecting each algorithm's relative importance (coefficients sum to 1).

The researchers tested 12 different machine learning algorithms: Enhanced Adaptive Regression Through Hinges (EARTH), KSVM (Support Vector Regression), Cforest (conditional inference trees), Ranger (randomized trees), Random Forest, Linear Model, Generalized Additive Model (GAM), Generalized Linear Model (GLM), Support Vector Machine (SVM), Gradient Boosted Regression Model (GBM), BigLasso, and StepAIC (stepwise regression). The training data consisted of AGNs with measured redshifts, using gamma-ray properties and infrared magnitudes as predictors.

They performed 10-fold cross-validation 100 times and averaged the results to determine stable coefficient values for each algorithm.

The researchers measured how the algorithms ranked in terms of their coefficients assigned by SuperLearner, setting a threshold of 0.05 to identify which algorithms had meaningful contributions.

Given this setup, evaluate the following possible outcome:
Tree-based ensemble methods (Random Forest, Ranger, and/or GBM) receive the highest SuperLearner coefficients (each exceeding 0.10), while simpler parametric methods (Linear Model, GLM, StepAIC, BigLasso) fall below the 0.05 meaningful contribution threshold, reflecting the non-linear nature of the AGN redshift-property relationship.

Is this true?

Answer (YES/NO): NO